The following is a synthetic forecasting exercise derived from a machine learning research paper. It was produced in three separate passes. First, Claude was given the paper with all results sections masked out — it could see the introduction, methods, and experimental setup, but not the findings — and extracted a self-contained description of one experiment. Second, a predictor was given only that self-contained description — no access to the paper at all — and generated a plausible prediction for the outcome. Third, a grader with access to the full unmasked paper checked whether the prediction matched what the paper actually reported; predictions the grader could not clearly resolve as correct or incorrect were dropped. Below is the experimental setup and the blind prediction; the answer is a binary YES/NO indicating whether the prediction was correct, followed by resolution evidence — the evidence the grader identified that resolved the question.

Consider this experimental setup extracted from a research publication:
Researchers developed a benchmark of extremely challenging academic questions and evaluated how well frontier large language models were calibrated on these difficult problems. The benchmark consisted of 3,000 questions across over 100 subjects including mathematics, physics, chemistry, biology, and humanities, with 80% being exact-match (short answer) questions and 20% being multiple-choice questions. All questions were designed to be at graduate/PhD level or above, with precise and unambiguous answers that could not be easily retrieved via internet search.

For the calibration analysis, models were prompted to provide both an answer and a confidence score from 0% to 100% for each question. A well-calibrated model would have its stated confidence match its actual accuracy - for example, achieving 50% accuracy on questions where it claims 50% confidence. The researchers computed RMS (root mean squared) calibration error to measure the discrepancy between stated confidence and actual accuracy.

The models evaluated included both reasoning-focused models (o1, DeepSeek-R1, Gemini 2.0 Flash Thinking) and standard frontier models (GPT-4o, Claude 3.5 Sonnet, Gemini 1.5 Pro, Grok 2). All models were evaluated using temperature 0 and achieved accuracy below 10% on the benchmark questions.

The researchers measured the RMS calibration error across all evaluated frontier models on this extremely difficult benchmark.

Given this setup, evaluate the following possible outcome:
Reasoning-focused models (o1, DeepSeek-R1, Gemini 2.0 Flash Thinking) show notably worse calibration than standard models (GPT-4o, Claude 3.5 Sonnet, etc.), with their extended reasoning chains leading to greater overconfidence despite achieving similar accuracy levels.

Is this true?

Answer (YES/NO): NO